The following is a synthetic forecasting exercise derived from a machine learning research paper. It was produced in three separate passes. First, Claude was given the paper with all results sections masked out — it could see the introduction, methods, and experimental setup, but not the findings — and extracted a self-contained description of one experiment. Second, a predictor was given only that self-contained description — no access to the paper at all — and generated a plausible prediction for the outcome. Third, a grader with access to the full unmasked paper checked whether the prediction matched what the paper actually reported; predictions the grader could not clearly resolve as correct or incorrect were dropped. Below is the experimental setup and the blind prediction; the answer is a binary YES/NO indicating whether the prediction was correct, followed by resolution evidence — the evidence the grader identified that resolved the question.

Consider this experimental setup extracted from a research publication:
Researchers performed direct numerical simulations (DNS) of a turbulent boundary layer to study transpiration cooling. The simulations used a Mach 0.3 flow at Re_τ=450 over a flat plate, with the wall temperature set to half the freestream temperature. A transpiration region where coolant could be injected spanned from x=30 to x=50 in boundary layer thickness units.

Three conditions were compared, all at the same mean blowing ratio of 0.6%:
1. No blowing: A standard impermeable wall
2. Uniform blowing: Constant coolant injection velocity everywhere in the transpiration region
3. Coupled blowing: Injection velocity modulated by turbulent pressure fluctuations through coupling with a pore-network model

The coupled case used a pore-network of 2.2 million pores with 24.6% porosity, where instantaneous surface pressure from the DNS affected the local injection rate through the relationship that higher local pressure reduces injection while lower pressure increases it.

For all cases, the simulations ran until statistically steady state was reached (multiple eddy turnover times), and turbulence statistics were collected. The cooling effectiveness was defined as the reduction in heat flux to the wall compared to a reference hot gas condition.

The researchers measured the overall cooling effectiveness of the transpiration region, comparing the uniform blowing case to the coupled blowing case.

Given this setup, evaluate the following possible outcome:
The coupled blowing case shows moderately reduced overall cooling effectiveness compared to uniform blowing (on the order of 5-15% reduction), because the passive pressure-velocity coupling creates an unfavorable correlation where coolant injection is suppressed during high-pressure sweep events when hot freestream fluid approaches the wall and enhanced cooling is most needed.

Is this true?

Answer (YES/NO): NO